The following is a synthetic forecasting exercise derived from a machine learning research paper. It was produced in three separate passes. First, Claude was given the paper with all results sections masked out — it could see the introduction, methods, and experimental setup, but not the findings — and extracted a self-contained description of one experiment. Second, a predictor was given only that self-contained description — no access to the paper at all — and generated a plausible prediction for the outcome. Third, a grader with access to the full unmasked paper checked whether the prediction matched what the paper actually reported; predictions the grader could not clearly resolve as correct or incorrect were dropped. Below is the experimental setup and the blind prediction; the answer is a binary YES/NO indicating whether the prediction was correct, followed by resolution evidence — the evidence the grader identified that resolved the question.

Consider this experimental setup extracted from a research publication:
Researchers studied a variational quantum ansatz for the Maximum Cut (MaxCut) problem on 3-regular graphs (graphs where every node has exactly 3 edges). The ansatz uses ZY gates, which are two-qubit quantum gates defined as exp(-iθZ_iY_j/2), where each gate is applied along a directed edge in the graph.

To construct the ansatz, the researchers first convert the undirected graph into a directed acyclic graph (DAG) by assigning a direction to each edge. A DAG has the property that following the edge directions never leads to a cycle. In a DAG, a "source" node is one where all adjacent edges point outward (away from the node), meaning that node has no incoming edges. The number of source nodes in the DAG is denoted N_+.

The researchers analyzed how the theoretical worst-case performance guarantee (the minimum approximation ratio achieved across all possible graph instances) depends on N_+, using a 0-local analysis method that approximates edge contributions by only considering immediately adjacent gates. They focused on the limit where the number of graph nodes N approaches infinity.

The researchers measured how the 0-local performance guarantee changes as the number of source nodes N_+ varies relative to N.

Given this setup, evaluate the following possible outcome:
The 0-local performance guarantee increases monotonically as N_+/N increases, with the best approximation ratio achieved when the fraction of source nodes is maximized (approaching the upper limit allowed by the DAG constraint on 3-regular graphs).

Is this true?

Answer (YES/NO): NO